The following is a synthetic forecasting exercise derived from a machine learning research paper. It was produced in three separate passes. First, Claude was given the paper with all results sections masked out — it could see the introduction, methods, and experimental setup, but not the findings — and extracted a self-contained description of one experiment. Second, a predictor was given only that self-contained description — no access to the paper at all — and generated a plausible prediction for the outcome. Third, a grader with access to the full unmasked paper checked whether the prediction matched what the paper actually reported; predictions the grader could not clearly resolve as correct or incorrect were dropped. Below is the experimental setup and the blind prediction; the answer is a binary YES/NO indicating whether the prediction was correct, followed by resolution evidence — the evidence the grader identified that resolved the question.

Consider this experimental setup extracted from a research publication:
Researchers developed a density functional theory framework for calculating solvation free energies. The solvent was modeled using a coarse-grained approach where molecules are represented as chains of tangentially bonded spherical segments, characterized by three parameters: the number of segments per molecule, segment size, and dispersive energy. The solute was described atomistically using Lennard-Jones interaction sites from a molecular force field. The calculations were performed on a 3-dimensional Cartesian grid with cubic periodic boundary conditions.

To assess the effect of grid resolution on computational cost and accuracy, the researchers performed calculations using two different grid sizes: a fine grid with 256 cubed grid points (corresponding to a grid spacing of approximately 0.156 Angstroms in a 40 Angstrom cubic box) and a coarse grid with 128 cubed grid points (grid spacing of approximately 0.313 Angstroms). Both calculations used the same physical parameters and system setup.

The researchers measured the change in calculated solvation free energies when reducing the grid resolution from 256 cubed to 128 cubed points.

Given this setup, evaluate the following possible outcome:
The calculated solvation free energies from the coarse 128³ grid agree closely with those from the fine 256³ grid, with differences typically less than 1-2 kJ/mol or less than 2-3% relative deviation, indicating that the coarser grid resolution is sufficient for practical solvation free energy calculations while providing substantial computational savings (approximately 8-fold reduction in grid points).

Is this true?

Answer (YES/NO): YES